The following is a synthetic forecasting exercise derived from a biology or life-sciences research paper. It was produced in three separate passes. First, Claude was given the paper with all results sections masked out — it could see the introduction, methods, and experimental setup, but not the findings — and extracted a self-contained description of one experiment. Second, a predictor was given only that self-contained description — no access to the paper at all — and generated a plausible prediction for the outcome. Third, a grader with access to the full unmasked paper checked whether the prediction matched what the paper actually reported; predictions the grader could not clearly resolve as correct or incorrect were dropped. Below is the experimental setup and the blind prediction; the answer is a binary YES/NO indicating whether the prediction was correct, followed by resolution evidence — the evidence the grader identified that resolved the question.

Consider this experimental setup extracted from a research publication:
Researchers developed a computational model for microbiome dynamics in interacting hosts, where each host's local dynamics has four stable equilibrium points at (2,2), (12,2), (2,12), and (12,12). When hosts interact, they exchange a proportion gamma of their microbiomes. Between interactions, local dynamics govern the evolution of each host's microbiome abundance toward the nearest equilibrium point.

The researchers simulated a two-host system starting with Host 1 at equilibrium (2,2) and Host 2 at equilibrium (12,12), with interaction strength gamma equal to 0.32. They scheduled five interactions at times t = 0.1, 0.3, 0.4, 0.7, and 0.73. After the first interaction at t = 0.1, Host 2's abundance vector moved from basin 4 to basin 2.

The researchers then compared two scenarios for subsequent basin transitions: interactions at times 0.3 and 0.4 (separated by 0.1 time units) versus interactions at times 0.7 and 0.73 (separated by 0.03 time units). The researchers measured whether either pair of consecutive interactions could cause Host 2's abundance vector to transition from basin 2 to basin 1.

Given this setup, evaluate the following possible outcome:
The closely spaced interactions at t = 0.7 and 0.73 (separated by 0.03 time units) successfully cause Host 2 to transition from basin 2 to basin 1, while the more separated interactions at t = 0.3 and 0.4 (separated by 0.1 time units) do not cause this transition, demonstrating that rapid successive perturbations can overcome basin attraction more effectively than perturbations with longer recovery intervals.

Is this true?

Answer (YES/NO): YES